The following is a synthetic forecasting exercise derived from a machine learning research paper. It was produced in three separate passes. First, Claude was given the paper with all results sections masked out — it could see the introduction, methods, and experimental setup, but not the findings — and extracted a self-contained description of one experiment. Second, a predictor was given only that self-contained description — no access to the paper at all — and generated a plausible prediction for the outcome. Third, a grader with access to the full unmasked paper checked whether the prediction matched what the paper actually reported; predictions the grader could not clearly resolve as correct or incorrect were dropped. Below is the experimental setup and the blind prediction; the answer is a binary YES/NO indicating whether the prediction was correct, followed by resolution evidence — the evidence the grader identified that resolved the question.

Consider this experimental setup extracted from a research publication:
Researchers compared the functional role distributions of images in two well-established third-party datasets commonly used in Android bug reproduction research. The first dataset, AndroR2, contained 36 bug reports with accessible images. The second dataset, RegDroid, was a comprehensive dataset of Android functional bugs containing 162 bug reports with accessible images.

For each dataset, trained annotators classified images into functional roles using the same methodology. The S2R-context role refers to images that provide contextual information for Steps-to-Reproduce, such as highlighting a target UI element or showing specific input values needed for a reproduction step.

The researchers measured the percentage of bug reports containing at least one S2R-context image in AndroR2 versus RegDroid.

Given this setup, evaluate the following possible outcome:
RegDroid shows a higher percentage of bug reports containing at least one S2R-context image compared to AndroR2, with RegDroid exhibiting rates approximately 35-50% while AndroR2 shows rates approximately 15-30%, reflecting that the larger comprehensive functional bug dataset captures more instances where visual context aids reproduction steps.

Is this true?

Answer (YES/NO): NO